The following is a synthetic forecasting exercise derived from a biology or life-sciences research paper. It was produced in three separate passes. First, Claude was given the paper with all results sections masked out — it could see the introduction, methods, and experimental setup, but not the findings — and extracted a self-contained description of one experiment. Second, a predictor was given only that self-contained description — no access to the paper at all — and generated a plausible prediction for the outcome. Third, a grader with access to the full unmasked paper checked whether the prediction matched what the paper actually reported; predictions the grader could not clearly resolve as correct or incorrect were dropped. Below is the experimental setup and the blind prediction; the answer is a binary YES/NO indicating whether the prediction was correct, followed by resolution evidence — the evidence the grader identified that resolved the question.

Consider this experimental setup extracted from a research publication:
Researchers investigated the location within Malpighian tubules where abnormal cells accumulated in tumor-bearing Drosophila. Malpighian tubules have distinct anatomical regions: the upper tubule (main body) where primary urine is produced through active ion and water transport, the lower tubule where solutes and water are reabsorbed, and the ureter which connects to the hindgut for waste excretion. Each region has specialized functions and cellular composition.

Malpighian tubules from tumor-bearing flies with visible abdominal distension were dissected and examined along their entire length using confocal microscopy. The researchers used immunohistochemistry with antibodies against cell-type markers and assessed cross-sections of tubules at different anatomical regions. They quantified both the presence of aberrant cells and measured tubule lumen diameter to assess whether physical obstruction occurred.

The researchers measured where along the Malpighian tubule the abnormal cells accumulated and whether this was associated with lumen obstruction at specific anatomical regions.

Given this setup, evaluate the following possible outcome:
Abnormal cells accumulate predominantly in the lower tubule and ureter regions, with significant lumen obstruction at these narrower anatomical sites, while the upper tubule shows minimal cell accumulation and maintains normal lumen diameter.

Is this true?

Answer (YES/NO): YES